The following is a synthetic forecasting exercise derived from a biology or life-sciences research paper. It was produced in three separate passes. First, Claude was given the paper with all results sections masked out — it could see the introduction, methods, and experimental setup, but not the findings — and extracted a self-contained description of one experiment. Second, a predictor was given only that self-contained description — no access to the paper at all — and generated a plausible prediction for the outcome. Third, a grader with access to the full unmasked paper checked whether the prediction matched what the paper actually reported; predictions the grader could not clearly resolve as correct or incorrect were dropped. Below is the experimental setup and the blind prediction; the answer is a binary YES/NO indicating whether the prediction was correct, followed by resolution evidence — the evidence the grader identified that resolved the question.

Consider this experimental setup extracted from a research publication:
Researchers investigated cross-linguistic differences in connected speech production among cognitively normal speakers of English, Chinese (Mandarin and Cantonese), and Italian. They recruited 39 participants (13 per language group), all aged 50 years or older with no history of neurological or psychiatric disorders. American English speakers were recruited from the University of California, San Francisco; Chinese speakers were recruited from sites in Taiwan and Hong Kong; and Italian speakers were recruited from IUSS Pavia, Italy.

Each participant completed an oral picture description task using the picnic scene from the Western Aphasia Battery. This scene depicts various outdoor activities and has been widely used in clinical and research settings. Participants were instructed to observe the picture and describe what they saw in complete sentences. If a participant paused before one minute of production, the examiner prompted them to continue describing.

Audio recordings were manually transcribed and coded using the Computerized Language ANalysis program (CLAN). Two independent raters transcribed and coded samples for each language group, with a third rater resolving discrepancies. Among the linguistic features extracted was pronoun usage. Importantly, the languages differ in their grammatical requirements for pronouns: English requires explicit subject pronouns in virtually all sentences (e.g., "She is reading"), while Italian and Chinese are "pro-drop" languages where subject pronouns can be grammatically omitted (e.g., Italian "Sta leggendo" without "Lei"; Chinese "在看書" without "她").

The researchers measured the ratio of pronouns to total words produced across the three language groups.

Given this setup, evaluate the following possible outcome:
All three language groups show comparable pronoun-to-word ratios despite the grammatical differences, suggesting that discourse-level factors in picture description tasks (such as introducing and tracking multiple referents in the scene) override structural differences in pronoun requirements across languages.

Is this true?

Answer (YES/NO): NO